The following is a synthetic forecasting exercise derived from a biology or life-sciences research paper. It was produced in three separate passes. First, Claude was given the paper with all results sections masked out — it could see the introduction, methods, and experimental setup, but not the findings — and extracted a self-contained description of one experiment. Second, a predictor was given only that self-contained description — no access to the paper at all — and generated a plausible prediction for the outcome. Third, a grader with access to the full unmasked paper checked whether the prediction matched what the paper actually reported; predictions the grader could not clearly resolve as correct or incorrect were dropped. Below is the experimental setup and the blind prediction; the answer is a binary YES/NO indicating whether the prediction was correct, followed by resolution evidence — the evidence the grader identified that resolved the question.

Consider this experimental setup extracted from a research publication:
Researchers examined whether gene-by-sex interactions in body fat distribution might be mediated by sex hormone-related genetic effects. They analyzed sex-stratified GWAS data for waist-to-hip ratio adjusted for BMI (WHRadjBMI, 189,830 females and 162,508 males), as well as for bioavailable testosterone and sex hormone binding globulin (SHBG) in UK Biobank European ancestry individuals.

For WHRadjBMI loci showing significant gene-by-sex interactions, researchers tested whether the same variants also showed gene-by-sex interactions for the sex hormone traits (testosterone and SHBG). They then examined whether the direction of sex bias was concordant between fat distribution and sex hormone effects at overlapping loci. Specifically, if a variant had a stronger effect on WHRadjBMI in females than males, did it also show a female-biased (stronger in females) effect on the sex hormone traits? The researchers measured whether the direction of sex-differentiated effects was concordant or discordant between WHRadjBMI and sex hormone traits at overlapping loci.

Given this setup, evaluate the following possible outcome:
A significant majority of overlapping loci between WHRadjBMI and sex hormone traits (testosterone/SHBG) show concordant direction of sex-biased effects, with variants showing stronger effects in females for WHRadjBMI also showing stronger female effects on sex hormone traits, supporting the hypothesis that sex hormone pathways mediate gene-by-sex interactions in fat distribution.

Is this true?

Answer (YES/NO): NO